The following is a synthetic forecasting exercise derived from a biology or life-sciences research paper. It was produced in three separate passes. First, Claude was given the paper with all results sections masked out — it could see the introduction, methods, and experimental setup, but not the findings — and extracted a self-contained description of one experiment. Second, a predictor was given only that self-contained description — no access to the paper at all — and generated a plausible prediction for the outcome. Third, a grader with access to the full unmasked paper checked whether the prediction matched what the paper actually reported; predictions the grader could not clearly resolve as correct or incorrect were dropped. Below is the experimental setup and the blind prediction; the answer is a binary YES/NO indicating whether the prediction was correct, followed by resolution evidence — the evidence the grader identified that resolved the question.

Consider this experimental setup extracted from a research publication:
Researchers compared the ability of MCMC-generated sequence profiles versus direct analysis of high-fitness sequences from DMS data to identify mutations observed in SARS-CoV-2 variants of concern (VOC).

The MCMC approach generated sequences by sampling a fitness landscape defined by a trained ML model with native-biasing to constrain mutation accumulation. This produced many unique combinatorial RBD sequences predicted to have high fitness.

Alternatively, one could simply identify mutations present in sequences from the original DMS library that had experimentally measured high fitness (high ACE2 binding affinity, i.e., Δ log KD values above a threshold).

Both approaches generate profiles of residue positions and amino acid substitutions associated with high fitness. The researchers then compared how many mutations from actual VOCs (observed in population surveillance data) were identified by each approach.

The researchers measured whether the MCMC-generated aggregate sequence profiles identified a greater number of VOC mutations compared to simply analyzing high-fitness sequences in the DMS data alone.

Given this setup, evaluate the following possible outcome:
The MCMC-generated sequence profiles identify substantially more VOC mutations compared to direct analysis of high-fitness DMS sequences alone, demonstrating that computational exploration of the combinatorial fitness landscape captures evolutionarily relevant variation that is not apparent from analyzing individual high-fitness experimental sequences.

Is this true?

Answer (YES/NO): NO